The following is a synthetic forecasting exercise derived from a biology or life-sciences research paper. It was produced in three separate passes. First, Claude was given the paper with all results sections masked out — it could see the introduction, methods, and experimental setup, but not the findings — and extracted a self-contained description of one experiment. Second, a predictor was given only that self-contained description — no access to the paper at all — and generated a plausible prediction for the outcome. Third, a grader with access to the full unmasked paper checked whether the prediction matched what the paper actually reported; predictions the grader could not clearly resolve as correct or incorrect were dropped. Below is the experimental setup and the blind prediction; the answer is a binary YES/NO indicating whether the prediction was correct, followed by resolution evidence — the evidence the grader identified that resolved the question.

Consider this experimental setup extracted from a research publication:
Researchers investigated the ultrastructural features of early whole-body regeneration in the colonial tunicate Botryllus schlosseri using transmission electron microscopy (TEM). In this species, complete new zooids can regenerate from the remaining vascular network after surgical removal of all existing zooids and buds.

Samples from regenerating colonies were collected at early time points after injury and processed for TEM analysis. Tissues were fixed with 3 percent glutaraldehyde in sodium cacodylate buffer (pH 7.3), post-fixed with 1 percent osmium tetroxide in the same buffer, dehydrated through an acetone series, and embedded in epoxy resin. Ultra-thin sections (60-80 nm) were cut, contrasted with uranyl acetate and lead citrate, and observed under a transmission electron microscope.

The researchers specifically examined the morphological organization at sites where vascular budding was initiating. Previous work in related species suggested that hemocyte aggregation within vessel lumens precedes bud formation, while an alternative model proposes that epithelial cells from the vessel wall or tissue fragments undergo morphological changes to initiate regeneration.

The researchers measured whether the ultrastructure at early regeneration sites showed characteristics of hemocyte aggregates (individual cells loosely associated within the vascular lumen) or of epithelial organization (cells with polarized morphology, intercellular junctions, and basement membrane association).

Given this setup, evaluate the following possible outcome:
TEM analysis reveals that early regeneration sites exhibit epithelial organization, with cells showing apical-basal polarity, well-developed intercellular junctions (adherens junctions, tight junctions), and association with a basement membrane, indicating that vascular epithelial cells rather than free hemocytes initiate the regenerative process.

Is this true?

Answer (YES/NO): NO